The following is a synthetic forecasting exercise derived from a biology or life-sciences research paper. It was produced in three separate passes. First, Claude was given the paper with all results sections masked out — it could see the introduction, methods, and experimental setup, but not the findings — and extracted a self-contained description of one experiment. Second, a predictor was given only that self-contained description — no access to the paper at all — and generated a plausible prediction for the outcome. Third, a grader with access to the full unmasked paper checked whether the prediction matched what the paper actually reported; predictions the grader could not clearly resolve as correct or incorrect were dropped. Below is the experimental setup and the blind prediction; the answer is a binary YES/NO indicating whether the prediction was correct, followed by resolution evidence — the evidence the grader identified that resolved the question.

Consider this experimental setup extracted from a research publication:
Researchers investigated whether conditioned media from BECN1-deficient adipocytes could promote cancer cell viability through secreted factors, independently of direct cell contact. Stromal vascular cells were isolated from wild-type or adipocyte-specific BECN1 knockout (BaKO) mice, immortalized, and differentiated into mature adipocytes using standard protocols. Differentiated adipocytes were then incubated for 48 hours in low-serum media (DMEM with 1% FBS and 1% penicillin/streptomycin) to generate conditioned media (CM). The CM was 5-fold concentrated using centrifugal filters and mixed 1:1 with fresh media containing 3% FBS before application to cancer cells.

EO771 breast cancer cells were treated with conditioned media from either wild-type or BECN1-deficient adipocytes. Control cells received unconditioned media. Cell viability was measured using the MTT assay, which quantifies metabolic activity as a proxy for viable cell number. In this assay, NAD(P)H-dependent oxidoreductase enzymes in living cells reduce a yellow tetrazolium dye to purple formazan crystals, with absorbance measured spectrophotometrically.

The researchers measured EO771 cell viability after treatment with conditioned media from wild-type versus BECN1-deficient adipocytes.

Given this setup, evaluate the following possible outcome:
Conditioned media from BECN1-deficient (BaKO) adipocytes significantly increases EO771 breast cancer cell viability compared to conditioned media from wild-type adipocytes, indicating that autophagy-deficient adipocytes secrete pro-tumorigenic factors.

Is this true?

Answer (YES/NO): YES